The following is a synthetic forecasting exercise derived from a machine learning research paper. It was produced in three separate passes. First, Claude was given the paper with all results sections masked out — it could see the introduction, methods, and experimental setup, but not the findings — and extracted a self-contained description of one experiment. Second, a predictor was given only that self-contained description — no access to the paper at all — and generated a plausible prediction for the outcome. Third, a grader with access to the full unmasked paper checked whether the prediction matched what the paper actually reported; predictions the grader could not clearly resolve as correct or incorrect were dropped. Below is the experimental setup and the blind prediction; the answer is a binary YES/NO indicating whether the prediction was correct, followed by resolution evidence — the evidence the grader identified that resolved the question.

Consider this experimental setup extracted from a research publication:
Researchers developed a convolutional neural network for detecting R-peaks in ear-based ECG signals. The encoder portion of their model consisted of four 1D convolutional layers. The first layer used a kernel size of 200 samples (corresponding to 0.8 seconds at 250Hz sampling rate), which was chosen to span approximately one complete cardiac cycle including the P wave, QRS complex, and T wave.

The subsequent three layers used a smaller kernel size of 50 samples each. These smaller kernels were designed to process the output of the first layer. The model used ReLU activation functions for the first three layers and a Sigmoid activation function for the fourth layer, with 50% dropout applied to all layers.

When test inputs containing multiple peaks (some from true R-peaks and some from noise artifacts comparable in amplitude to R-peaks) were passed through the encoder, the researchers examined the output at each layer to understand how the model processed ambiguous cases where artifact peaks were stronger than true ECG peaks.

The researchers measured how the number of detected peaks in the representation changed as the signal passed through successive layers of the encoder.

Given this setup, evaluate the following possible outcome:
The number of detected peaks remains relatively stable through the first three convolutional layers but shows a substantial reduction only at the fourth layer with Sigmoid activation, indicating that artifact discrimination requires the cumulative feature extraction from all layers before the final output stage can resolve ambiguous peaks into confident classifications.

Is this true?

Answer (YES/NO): NO